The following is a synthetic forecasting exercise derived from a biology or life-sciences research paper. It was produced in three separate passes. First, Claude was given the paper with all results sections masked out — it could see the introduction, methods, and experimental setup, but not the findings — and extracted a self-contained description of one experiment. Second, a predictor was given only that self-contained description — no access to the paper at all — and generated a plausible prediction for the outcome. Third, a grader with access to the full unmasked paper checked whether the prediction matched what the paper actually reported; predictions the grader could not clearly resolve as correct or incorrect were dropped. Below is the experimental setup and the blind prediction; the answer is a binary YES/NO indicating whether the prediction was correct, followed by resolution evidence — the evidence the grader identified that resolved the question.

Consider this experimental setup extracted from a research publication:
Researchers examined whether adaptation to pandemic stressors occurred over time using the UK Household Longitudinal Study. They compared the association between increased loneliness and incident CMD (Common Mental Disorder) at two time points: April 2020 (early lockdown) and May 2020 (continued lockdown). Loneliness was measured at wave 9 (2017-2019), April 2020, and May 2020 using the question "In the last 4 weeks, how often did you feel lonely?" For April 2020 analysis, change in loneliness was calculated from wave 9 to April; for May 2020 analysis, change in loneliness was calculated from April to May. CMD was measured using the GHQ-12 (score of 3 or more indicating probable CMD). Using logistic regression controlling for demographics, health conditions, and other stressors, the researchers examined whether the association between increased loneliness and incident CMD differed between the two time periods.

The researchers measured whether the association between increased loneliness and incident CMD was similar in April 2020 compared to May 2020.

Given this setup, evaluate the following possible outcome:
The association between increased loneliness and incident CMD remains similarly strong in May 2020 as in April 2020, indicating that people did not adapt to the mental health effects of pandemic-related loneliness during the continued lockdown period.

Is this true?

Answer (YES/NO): YES